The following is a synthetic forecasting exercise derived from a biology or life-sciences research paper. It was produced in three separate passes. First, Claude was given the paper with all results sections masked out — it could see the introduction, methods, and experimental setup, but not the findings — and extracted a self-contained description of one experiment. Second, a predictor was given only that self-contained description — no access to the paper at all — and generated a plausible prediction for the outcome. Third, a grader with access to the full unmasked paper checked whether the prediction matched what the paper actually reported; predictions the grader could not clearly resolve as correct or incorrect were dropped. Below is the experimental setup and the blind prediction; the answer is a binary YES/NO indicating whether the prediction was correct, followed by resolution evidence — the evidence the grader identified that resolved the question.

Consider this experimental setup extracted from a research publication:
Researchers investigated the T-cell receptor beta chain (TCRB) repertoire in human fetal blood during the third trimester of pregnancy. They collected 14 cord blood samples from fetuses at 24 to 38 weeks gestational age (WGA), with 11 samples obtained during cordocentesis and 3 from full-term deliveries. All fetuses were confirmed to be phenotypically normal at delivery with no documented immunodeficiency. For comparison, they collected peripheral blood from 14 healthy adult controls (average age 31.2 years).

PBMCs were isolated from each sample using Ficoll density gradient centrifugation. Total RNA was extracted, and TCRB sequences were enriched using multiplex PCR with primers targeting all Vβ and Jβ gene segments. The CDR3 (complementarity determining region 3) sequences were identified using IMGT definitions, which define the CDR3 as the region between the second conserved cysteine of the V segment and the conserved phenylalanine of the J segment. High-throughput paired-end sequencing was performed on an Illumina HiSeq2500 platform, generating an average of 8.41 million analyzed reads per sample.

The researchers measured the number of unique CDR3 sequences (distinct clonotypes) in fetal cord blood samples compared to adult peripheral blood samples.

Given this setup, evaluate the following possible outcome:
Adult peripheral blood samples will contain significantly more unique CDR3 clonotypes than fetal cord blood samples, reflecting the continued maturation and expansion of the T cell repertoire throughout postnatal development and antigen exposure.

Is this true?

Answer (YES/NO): YES